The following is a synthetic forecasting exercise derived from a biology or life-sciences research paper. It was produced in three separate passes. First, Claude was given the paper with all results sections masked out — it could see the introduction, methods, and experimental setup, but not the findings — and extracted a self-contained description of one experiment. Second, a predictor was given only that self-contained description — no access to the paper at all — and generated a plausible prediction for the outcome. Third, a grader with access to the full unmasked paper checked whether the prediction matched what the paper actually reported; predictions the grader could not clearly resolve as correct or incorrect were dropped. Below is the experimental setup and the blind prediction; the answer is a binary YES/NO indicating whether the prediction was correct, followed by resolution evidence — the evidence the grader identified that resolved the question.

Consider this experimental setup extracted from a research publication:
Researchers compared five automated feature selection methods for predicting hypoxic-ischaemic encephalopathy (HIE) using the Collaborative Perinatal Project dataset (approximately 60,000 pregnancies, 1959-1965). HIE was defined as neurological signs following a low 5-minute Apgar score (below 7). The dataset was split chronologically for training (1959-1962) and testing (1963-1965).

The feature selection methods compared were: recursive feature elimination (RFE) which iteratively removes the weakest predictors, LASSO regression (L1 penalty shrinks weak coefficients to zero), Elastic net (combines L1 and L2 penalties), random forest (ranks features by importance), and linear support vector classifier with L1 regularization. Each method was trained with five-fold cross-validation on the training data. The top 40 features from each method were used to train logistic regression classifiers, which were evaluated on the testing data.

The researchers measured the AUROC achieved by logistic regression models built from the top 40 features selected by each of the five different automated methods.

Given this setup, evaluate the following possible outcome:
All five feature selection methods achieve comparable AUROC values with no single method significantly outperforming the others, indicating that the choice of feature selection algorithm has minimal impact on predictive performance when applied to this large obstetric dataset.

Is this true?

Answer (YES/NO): NO